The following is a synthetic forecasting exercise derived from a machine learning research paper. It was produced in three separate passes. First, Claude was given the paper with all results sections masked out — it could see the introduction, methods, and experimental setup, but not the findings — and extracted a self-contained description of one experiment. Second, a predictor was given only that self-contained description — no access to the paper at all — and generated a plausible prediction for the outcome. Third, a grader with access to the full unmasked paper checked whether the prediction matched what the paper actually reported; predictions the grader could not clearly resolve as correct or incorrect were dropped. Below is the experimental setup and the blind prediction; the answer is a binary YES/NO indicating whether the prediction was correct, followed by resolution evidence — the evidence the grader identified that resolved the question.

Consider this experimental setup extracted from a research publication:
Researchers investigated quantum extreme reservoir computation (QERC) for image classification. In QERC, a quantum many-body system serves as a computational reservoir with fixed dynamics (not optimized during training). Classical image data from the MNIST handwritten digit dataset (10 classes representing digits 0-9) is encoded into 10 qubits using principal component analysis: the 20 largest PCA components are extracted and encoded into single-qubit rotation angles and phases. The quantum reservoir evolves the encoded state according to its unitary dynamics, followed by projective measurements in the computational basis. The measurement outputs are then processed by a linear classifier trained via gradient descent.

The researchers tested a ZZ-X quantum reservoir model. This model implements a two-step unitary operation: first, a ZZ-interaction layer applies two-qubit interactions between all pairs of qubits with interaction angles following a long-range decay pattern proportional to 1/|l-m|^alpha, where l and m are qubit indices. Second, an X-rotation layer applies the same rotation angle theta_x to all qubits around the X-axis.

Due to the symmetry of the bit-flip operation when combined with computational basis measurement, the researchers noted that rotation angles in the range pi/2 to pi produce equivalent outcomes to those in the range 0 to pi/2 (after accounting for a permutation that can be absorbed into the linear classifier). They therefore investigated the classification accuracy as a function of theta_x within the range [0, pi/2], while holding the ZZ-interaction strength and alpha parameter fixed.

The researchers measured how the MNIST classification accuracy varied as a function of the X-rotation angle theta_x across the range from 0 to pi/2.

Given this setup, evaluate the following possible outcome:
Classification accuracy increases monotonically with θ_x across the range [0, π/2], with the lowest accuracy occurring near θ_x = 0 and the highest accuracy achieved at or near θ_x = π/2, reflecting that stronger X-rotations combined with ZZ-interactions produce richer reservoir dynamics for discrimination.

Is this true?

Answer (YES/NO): NO